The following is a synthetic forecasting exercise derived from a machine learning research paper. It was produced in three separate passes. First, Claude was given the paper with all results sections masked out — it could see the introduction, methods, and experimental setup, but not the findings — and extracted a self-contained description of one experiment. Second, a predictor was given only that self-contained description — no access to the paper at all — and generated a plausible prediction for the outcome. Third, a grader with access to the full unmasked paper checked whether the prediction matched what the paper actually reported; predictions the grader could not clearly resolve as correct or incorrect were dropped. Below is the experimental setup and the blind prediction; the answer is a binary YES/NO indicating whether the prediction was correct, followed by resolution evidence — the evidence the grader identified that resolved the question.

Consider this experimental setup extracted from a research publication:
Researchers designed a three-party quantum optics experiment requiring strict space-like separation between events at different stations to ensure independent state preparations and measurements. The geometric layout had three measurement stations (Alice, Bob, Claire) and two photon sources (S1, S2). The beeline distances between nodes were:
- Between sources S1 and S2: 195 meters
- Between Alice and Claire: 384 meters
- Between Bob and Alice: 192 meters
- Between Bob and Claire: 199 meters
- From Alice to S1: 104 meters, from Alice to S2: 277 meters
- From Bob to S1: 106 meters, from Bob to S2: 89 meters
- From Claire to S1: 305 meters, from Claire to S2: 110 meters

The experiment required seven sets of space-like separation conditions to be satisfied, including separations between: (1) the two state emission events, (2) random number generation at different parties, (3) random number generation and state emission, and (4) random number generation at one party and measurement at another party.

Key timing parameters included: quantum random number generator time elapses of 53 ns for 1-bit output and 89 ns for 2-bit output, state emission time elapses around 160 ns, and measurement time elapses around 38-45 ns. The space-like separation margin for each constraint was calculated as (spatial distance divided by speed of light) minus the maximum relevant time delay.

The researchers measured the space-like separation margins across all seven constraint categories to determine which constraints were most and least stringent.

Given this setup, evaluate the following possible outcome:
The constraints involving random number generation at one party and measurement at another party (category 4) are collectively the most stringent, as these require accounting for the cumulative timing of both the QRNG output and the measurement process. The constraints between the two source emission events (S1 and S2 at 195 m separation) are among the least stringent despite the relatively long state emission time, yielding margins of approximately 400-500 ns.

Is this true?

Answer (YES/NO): NO